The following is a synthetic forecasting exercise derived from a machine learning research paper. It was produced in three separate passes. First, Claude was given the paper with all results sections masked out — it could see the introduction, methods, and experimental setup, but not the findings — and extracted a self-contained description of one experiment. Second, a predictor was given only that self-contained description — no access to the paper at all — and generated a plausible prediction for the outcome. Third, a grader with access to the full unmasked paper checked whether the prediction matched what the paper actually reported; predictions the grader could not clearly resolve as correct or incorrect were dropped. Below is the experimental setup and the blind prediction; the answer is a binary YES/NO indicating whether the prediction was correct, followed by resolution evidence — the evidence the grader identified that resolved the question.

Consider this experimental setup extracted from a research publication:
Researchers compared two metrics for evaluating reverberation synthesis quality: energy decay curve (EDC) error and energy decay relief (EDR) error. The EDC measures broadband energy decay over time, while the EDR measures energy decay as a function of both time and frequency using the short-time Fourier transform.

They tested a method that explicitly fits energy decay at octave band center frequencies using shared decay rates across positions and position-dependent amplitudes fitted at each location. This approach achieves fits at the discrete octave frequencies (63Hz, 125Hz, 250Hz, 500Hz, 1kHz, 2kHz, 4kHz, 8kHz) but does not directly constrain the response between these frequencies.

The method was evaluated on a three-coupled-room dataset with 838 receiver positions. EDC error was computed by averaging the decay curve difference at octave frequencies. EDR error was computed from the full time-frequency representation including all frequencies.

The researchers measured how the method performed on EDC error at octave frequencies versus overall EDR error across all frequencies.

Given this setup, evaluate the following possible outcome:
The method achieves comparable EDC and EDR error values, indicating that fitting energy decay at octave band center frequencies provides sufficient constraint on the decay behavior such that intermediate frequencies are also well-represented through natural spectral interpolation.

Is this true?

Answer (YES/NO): NO